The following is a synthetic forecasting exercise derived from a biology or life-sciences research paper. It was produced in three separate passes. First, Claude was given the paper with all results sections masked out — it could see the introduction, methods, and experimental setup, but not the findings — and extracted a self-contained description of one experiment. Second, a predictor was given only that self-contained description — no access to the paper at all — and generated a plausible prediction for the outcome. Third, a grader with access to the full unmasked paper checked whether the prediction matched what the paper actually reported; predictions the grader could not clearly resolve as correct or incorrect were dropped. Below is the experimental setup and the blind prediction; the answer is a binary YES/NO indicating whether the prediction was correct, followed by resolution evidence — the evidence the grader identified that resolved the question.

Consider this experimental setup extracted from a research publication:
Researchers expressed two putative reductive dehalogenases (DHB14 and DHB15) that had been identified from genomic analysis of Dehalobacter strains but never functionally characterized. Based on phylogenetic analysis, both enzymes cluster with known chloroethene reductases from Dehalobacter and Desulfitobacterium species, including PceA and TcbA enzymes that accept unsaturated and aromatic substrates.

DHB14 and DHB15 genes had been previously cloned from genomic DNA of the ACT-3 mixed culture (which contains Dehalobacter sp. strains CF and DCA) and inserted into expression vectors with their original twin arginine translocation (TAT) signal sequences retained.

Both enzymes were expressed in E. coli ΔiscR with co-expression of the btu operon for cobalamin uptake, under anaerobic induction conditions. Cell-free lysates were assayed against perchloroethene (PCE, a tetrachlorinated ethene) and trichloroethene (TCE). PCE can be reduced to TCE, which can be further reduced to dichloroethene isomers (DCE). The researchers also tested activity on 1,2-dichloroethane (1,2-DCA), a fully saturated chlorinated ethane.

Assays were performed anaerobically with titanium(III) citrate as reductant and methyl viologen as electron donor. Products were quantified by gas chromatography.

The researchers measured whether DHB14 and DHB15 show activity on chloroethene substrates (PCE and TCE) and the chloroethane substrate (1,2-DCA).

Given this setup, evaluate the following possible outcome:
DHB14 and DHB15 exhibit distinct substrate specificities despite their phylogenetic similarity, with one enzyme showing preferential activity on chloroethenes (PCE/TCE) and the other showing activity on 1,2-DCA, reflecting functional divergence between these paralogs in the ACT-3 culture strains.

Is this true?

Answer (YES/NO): NO